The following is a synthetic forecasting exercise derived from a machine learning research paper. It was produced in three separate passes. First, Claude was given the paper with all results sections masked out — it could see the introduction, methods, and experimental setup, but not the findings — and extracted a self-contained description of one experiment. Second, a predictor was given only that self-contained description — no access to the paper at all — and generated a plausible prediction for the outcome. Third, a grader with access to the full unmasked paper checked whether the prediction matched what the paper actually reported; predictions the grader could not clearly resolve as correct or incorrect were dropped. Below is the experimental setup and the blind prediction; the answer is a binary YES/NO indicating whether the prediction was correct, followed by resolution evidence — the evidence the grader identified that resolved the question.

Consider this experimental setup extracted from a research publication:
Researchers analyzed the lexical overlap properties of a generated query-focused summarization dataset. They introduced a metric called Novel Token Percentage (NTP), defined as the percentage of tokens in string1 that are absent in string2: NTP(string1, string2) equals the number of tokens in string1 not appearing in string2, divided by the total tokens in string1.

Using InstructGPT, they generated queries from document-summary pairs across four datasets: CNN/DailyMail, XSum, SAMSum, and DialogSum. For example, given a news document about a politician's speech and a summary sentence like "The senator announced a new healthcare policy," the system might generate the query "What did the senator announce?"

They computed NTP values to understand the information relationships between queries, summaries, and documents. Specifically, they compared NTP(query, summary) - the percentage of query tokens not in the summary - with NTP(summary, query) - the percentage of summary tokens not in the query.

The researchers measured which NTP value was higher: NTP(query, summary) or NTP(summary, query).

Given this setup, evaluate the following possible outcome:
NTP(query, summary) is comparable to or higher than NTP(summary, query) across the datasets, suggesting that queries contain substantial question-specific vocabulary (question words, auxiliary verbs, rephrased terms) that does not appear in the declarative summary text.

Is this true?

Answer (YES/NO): NO